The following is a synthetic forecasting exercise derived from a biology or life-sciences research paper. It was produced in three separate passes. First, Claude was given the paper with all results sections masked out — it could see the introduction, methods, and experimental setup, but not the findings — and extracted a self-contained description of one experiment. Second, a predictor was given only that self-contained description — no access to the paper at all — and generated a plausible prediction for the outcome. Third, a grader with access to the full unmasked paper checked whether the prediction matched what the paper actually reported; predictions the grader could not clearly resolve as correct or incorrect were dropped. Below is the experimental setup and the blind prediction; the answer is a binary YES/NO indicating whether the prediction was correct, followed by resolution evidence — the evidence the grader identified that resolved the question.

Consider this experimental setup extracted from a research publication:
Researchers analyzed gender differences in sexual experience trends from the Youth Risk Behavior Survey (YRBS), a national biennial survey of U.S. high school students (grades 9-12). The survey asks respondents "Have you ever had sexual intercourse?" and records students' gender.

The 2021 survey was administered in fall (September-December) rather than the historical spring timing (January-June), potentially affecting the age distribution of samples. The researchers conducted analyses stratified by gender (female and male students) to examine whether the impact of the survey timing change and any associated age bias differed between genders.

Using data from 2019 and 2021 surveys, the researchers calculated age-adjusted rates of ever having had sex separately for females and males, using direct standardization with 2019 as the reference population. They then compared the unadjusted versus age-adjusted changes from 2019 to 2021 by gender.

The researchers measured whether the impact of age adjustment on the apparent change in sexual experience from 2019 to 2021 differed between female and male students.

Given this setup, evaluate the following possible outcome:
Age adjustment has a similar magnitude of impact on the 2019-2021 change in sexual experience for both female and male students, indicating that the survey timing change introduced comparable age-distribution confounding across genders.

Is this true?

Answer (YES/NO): NO